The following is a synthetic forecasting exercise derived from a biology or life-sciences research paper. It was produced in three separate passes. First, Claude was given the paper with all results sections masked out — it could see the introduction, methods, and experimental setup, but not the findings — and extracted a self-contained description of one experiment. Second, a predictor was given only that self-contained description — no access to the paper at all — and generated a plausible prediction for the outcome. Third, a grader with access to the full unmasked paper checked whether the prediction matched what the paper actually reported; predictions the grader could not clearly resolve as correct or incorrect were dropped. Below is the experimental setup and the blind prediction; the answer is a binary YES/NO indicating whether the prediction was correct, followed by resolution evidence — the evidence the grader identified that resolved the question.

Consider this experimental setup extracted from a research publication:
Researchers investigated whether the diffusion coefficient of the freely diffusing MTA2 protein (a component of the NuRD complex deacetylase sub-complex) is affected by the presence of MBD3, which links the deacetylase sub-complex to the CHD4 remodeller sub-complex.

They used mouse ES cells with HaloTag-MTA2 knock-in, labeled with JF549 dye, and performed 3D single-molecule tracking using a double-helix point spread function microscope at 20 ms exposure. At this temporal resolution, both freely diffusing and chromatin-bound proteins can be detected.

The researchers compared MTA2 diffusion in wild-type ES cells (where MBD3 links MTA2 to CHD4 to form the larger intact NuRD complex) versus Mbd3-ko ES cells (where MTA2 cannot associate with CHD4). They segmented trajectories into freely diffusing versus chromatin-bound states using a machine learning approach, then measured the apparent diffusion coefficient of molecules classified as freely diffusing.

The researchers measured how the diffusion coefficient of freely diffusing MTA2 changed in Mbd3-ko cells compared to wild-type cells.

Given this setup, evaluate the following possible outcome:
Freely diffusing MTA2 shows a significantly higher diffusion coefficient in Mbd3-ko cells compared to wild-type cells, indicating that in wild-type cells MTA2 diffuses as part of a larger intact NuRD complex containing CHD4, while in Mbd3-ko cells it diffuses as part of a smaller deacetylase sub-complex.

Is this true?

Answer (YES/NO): YES